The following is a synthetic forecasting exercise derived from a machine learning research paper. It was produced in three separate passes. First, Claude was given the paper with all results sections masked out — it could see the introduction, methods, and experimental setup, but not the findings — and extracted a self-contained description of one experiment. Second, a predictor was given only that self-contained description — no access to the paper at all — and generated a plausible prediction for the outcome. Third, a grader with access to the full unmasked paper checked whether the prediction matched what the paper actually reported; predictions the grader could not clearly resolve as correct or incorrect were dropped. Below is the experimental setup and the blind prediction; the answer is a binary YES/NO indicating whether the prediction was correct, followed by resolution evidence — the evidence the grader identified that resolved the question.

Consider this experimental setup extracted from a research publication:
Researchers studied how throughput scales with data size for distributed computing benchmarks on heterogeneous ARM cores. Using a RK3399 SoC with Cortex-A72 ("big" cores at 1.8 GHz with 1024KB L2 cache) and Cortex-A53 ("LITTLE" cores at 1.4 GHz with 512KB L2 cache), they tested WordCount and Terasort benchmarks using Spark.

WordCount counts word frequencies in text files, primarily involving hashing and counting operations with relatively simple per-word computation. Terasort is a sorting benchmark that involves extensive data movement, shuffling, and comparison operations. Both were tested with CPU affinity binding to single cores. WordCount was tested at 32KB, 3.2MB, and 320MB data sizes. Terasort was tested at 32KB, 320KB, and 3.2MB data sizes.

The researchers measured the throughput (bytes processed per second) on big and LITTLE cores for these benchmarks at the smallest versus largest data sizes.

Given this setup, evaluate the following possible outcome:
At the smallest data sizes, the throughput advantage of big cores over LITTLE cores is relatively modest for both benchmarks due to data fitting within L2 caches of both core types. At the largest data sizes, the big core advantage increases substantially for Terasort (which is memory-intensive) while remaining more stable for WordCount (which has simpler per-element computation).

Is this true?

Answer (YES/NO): NO